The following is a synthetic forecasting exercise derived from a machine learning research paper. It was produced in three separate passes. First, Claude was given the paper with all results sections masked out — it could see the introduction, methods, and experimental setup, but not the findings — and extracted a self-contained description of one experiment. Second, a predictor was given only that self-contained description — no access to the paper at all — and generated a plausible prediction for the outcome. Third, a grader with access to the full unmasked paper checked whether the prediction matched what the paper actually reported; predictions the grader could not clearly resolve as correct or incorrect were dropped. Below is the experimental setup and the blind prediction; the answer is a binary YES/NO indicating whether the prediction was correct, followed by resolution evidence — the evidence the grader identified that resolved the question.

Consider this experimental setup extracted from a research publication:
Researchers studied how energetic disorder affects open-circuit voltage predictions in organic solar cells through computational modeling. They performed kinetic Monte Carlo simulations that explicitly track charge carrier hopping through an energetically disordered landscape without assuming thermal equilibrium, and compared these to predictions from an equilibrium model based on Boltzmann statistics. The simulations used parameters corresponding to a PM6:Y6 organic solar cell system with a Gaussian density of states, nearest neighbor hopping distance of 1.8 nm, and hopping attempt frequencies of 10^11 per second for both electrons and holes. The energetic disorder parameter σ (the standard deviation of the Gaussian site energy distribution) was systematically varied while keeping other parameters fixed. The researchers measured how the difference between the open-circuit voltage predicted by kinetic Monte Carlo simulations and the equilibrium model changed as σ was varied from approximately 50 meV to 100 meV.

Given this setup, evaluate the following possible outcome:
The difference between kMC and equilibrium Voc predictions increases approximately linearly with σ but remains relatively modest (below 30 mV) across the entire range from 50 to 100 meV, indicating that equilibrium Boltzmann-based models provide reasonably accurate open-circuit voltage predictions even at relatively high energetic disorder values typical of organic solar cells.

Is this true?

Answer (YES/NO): NO